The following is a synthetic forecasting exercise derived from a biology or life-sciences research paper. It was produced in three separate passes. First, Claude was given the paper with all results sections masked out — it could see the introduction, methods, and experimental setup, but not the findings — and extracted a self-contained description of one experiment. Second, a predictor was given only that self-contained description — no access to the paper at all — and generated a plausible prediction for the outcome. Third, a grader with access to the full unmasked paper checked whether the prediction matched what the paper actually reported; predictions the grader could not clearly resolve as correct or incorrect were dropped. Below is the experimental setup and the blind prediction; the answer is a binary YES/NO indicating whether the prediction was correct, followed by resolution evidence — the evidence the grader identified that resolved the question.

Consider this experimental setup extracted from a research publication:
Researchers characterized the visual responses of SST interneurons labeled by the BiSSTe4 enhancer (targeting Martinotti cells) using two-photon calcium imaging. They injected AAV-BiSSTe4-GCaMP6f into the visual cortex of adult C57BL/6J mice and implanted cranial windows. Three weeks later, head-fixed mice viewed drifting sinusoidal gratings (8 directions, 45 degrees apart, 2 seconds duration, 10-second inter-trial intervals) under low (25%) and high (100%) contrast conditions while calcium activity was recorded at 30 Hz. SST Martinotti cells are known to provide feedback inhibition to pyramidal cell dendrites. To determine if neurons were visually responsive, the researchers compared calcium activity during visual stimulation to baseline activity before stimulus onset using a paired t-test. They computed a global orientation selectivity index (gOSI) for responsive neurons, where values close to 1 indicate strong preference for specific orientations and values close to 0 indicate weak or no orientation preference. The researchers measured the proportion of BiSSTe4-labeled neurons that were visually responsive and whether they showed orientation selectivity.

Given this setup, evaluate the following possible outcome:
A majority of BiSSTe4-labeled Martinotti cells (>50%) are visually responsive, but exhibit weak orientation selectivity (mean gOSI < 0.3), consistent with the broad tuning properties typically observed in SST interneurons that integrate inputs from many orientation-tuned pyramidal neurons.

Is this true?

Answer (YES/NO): YES